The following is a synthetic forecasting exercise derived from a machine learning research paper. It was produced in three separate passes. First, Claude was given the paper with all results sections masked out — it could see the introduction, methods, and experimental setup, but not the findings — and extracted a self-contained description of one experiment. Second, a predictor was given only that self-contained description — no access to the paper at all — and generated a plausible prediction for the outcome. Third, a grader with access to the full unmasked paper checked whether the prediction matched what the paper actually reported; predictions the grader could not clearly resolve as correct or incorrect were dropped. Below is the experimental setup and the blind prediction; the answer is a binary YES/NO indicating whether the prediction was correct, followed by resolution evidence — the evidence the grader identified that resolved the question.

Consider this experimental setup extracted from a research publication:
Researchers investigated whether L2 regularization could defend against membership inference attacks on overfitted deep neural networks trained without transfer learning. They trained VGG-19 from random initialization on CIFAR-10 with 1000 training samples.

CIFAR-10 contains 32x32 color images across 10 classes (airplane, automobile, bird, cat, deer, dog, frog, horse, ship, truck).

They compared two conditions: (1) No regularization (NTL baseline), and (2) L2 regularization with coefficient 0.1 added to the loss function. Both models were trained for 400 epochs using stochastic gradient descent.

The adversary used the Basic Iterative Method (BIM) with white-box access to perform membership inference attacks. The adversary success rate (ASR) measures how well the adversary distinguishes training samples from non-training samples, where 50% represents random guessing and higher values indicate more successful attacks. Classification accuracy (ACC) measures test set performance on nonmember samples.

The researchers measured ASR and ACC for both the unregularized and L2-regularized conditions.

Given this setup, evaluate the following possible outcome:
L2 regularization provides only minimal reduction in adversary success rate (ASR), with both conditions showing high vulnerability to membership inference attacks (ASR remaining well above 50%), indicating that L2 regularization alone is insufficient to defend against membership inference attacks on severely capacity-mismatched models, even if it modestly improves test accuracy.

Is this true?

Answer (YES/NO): YES